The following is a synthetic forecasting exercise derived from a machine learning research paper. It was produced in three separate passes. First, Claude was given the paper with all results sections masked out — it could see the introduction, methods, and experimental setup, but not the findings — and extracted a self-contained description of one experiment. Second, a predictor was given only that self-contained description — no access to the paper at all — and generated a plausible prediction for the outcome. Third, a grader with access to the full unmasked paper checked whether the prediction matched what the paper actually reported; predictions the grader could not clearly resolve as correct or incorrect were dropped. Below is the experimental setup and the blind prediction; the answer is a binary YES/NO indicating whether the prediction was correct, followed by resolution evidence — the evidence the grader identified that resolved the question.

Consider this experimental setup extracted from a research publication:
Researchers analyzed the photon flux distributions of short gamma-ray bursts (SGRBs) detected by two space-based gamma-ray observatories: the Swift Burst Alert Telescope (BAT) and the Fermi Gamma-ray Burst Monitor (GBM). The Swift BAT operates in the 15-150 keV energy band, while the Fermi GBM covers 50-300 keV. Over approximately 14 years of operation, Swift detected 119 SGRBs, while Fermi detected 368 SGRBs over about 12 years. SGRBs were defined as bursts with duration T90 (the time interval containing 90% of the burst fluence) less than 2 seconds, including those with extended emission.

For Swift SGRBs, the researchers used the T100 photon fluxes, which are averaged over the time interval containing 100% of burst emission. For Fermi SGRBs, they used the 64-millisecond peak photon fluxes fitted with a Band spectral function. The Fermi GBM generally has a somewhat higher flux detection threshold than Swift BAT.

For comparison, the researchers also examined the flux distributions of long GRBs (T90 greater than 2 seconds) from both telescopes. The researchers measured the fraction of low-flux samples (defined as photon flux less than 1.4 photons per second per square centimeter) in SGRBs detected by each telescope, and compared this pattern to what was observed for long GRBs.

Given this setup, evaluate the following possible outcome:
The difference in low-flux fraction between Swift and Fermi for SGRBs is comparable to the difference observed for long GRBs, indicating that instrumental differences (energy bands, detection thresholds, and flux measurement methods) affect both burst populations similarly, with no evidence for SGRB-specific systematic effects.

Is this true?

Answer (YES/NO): NO